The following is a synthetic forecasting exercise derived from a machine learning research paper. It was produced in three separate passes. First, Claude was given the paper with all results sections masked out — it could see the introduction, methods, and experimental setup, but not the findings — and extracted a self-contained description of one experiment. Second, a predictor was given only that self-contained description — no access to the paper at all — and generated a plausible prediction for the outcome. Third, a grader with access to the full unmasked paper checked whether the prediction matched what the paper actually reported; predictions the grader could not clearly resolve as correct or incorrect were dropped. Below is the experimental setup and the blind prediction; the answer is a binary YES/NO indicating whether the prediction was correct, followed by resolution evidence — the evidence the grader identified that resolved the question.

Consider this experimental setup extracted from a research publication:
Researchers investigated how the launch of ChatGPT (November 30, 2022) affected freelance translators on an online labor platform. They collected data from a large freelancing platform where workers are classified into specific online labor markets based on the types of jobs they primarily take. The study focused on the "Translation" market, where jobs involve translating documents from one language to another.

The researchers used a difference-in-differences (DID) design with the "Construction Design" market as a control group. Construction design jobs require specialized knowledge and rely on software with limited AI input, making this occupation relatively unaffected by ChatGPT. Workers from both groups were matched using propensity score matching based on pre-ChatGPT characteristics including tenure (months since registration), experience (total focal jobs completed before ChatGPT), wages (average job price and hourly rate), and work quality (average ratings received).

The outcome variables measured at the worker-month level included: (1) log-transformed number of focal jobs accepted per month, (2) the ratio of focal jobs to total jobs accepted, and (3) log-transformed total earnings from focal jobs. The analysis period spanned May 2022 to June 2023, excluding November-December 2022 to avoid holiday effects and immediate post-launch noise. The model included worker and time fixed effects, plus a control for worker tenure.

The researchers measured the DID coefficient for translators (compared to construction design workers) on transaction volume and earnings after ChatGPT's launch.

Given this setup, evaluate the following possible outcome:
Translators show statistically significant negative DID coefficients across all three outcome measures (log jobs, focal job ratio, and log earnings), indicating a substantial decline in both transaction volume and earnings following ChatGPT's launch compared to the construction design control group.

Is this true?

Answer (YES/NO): YES